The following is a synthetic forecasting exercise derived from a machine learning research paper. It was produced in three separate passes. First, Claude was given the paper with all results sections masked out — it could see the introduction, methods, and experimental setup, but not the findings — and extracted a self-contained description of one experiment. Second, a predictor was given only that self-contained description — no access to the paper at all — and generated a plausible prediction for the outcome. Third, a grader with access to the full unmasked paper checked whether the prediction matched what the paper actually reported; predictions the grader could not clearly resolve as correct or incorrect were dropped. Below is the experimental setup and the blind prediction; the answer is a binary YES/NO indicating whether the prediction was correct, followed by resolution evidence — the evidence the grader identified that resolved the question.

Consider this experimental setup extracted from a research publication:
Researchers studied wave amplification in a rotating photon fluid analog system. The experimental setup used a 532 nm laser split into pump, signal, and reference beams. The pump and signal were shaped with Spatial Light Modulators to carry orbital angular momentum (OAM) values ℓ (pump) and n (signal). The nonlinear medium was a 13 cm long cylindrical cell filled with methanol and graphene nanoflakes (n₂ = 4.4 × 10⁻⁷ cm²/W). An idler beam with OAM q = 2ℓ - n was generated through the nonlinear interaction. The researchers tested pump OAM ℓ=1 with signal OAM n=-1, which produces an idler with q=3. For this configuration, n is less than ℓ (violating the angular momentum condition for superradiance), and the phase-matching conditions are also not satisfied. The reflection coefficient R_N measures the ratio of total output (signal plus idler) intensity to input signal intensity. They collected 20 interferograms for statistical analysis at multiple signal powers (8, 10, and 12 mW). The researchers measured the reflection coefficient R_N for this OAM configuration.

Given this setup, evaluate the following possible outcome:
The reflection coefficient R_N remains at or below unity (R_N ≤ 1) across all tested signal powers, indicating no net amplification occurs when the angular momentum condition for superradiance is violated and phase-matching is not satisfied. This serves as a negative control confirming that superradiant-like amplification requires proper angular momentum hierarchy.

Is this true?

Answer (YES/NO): YES